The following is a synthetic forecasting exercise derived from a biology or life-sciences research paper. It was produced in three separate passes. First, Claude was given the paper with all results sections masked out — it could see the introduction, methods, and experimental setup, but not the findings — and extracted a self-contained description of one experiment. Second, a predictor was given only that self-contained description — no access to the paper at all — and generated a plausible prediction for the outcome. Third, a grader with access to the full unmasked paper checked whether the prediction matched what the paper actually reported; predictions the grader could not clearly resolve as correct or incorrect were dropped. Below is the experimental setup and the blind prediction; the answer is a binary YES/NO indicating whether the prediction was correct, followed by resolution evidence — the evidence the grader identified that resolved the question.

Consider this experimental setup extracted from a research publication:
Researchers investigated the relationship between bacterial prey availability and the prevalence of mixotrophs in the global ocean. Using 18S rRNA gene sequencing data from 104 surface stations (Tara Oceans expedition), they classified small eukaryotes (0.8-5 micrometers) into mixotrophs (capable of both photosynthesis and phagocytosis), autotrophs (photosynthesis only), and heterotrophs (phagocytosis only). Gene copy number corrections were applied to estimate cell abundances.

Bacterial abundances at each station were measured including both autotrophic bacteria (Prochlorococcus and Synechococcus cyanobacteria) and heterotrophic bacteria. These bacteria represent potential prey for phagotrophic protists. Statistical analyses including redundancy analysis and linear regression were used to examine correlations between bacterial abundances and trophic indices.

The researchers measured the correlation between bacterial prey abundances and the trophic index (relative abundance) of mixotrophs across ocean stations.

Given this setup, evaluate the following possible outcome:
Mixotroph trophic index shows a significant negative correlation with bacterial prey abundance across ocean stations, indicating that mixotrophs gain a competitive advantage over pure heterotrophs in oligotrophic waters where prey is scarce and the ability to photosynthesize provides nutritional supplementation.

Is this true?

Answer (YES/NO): NO